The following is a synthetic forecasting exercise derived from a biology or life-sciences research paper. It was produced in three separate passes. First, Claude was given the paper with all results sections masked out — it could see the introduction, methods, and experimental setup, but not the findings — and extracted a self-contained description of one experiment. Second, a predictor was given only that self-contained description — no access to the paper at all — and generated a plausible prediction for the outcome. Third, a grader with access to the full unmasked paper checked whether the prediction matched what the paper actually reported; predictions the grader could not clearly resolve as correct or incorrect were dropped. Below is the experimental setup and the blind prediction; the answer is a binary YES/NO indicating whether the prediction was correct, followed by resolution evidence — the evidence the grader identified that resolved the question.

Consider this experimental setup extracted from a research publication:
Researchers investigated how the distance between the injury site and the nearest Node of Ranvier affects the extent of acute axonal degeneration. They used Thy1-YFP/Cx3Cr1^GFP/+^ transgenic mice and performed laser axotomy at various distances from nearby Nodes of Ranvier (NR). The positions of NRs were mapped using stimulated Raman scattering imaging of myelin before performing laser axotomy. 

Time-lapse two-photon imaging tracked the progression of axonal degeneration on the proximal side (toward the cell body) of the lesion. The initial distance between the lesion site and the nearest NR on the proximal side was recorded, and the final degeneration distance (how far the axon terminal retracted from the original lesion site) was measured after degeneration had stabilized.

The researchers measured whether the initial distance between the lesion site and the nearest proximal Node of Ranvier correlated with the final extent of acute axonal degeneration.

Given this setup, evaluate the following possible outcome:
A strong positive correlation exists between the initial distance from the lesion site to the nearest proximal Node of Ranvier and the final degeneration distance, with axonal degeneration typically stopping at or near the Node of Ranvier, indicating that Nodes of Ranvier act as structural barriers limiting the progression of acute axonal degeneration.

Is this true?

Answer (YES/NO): NO